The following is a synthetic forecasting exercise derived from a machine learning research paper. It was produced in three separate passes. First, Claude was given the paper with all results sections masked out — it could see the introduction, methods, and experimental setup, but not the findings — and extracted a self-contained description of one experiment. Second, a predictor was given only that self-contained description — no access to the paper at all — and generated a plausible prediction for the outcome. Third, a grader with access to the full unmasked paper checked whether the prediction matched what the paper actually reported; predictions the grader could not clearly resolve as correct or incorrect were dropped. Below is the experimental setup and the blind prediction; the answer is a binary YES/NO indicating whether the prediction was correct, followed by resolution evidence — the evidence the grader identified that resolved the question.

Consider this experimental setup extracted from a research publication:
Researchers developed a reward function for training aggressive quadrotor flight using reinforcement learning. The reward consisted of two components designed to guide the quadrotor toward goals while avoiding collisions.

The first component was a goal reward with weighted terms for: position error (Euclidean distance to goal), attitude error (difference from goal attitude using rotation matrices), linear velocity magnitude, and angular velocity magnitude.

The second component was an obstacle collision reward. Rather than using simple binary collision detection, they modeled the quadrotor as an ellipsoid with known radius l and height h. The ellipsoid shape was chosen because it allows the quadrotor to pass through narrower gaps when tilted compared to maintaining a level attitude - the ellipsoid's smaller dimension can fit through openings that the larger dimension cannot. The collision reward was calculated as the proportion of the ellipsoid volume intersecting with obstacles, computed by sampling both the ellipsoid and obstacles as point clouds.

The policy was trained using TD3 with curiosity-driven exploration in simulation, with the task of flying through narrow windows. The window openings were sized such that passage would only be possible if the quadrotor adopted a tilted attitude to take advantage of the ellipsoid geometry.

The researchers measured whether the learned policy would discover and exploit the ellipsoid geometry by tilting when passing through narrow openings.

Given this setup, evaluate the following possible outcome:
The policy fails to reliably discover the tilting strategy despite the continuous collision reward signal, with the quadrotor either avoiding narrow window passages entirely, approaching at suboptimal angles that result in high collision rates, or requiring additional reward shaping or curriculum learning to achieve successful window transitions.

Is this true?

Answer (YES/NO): NO